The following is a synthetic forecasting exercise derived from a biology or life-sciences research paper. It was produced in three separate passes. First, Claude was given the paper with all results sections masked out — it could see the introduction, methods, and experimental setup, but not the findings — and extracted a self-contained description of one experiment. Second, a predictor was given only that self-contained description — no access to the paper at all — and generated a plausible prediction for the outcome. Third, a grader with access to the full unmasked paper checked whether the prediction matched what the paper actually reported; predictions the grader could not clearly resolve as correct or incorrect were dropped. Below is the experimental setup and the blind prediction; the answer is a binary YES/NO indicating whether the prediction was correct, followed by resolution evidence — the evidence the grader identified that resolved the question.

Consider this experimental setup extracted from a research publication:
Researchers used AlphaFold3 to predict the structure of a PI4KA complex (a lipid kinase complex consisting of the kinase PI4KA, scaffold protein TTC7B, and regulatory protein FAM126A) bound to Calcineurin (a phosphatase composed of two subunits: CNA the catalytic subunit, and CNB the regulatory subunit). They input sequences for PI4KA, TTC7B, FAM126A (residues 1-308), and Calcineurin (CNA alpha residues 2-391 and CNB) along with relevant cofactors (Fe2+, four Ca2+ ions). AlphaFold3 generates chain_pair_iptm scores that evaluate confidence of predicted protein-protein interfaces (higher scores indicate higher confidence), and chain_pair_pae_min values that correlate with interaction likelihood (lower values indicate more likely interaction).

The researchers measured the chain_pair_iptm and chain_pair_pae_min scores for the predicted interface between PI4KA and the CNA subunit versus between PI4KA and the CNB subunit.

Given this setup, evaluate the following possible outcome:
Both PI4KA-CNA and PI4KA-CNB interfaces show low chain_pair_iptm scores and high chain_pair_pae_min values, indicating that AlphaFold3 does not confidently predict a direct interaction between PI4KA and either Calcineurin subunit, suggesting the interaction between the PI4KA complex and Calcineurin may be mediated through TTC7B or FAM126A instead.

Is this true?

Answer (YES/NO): NO